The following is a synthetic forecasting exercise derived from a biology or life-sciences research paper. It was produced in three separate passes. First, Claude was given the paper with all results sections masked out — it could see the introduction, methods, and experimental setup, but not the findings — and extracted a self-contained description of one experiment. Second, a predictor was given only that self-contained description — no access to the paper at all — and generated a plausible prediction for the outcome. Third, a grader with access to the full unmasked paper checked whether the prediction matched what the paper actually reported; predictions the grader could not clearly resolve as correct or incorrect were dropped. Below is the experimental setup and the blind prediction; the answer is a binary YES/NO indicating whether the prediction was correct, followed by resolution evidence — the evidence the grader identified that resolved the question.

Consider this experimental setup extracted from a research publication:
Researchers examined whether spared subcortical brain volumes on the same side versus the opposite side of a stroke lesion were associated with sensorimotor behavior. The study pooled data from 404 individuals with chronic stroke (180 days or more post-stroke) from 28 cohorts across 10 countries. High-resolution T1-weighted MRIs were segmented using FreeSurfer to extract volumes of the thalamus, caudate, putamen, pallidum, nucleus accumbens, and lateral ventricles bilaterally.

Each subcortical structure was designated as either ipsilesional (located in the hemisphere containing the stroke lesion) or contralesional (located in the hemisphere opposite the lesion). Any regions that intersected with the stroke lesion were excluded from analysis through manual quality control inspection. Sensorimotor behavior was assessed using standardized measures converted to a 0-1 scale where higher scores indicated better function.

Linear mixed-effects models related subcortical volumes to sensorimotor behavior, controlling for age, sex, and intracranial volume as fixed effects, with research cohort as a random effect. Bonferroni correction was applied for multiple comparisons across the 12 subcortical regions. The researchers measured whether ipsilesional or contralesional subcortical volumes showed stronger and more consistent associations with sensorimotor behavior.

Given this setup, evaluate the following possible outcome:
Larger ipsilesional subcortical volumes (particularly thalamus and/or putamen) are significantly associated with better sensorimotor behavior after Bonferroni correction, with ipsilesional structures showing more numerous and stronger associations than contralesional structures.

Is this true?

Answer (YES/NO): YES